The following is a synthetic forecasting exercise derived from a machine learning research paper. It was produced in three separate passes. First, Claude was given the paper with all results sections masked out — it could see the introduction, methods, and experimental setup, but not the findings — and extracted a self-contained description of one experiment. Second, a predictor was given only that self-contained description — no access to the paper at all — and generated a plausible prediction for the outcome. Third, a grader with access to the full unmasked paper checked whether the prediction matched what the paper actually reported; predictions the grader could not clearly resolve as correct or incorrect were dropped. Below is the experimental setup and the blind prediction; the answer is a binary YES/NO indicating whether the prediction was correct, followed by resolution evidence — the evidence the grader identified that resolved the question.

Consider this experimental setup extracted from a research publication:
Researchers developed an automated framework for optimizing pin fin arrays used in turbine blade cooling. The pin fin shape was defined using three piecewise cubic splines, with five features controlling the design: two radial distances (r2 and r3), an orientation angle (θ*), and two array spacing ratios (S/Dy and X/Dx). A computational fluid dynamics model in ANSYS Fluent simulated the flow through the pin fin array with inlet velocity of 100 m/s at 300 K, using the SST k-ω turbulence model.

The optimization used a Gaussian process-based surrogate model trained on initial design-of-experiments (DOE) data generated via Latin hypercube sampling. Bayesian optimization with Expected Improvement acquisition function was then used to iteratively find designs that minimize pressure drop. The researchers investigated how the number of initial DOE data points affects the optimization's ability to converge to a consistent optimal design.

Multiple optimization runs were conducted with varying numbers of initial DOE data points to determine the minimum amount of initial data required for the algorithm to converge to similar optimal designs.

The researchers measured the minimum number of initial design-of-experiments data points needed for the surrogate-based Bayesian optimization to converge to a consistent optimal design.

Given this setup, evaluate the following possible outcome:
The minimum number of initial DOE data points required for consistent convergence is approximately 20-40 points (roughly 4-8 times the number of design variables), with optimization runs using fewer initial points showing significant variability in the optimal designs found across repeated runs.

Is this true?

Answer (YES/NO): YES